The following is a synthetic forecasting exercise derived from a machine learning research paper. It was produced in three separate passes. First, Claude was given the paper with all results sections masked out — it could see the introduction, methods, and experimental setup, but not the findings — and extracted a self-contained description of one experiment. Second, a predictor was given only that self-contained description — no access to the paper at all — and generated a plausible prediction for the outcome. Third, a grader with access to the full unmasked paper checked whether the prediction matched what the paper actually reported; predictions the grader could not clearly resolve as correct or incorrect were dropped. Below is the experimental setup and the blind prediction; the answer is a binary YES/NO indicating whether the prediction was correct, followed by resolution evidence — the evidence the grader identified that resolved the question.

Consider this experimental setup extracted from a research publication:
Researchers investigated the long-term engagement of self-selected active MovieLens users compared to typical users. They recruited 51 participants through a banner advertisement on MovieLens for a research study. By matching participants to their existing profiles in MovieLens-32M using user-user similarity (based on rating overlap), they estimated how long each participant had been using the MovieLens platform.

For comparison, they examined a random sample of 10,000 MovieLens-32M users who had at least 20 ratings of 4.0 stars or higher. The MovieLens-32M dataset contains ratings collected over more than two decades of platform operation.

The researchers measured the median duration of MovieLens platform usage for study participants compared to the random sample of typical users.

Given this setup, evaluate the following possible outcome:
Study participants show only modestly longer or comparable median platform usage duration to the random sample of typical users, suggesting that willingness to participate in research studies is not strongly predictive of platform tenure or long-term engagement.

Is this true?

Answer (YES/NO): NO